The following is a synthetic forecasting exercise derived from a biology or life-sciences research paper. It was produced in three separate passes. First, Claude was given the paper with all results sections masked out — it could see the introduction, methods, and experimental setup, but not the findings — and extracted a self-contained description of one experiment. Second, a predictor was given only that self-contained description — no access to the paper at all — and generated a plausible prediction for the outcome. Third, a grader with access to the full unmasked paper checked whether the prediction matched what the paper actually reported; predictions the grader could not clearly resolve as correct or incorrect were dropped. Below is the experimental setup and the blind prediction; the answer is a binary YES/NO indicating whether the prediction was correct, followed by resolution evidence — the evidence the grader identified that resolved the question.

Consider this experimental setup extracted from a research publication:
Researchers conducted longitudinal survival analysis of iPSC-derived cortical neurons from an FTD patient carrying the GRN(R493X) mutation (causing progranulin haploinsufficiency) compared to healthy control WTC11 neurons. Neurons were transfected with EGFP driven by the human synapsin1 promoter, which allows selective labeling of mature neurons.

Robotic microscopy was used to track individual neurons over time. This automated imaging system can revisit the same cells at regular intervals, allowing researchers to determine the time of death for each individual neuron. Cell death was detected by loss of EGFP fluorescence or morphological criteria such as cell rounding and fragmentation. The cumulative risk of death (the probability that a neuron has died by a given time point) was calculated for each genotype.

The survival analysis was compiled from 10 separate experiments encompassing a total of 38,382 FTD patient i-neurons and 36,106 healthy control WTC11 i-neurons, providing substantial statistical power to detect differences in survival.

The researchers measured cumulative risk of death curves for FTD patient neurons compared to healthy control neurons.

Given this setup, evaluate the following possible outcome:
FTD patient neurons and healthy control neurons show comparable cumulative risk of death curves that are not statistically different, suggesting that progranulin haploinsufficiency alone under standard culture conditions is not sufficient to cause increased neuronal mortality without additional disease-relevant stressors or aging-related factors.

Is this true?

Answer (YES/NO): NO